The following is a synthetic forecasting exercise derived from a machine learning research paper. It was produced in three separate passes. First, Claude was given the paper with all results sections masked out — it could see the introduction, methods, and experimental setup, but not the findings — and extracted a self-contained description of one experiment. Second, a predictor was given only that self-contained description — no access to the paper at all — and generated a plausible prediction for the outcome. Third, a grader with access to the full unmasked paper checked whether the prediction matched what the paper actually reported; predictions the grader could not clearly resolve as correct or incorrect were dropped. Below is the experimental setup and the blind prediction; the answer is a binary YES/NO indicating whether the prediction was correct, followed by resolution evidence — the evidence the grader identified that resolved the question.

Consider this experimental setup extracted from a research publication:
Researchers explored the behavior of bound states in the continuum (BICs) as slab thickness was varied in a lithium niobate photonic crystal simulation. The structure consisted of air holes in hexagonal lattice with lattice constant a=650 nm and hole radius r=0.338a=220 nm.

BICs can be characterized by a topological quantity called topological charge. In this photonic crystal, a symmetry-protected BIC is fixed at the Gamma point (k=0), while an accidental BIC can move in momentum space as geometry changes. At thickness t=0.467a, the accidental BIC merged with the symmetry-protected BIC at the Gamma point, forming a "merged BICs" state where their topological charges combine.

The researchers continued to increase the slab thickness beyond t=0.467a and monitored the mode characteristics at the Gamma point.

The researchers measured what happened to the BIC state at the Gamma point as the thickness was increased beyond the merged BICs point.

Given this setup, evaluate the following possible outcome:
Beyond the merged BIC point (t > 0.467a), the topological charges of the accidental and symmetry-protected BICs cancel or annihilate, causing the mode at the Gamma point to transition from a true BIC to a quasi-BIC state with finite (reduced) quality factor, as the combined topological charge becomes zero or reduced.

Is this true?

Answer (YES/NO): NO